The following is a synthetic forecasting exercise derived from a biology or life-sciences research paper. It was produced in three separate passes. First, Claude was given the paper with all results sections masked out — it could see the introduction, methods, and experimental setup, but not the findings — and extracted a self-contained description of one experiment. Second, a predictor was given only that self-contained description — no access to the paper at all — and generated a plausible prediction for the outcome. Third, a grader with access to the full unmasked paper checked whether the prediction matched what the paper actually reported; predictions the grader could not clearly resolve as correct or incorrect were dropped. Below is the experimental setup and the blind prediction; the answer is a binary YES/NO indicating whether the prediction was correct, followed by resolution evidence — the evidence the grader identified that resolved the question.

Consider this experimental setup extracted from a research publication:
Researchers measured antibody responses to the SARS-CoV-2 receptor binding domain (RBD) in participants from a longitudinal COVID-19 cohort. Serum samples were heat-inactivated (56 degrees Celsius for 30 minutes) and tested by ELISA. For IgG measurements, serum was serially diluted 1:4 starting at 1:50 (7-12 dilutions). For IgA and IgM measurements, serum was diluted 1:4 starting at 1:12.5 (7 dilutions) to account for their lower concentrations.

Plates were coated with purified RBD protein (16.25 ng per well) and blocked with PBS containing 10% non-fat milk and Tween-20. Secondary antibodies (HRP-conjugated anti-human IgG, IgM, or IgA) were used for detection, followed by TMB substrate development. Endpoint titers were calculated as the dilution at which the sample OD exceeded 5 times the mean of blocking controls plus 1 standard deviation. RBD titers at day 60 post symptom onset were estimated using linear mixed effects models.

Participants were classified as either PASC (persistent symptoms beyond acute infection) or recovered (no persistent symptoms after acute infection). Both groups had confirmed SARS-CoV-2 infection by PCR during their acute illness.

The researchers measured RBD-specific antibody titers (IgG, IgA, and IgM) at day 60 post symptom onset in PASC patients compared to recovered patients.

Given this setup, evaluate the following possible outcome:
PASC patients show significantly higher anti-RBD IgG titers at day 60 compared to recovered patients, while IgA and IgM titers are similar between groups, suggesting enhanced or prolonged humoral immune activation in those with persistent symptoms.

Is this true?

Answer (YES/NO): NO